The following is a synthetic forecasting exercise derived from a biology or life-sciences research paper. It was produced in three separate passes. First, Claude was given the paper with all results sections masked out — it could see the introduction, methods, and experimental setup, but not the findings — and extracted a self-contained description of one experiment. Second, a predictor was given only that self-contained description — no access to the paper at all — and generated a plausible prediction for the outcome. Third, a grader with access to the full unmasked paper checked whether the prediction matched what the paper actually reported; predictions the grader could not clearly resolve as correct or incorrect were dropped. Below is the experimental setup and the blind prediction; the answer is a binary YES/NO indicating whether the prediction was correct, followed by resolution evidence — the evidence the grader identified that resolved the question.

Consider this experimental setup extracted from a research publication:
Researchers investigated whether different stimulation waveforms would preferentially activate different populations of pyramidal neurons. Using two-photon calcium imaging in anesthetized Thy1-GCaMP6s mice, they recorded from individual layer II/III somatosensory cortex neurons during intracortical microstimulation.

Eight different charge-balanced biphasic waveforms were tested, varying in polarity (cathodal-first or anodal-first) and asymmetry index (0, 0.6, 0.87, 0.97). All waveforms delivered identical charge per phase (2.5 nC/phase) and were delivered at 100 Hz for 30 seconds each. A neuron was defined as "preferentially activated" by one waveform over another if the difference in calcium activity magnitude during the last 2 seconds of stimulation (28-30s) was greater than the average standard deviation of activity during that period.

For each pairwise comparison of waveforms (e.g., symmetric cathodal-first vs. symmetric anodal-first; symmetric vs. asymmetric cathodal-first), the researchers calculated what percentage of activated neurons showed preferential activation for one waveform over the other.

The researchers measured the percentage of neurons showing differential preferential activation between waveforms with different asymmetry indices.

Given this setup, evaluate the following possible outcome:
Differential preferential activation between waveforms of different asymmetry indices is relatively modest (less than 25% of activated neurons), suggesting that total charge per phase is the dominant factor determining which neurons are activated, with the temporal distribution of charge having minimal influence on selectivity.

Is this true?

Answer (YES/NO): NO